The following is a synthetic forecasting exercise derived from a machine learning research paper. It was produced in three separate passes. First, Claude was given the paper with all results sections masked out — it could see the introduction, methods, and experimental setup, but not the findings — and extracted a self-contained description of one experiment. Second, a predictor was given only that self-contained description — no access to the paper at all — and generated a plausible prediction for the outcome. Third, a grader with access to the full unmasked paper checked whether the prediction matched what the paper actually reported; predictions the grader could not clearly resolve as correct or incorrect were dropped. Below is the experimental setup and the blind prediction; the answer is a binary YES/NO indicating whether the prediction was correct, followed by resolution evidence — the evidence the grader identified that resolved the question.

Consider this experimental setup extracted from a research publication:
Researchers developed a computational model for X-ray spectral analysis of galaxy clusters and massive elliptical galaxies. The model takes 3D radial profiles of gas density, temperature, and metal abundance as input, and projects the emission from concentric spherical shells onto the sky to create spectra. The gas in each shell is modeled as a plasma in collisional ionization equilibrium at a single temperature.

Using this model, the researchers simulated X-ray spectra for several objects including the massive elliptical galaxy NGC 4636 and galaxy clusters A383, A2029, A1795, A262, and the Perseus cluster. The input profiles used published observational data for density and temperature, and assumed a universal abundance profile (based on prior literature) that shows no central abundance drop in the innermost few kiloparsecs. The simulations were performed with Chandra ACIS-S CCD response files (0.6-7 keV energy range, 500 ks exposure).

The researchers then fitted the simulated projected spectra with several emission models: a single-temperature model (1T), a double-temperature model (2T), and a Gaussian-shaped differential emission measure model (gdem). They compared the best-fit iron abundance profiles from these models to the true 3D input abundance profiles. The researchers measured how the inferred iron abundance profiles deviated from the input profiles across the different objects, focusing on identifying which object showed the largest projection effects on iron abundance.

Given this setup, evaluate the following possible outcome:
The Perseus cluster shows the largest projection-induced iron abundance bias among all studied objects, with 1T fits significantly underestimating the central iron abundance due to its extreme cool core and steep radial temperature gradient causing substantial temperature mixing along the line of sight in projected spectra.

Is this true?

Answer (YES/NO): NO